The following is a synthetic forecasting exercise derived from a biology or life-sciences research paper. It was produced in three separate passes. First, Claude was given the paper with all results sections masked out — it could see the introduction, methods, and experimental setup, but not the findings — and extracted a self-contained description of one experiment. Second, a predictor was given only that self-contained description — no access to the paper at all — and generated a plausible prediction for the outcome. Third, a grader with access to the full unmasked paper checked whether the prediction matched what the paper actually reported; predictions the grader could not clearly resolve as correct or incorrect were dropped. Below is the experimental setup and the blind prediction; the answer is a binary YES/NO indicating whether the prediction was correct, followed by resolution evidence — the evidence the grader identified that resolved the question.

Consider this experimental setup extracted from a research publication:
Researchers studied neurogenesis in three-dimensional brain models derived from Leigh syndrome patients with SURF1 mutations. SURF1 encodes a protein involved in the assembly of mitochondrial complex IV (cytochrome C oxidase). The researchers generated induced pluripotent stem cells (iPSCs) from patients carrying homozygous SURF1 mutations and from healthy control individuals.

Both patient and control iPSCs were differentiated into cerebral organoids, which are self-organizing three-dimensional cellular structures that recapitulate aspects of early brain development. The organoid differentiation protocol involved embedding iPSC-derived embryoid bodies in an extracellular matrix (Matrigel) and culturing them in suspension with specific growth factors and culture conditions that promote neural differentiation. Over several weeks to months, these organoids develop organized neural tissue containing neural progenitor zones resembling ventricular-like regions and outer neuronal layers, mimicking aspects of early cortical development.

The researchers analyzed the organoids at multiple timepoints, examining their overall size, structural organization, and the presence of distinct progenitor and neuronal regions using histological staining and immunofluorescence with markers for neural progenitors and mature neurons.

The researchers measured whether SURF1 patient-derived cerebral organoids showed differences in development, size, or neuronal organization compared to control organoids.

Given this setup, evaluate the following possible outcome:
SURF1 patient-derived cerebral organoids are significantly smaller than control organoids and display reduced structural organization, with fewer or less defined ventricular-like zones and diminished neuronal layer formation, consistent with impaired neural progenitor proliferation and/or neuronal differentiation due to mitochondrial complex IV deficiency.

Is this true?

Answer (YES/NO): YES